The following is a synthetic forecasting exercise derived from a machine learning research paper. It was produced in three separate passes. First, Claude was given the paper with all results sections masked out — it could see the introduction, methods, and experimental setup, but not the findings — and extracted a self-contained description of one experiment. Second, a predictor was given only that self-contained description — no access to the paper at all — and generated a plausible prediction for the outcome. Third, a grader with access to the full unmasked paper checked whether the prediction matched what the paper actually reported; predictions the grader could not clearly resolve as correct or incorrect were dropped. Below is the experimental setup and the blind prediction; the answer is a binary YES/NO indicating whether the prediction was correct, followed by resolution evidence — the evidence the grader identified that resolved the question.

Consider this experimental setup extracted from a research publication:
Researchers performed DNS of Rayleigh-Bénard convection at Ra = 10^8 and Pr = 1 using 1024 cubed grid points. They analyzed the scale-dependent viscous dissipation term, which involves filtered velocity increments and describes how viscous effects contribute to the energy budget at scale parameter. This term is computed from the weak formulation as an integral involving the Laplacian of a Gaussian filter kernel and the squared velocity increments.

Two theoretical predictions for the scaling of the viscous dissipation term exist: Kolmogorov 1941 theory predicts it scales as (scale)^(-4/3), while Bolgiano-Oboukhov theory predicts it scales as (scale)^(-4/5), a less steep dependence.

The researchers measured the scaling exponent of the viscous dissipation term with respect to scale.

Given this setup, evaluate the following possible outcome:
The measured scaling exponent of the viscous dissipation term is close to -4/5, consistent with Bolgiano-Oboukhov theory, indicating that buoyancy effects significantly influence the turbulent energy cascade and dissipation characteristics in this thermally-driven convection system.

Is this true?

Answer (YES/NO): NO